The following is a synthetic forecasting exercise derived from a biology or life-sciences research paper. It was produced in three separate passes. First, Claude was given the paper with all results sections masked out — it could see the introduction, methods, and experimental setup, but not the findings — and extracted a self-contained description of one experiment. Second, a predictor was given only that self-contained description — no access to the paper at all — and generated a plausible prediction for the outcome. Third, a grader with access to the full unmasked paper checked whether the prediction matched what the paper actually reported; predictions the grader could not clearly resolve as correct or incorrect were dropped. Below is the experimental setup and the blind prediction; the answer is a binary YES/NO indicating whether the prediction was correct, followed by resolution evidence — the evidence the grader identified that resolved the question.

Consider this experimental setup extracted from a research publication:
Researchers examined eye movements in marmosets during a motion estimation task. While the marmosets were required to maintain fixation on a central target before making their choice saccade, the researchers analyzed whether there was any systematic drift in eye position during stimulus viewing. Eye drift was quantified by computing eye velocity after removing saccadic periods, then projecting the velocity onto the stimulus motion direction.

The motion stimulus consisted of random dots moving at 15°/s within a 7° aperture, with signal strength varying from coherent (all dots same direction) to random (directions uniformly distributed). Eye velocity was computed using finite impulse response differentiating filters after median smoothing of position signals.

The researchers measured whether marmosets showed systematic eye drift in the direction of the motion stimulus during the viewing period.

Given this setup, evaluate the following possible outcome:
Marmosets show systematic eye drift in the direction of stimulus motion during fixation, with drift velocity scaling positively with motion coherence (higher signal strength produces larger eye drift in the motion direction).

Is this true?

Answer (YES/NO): YES